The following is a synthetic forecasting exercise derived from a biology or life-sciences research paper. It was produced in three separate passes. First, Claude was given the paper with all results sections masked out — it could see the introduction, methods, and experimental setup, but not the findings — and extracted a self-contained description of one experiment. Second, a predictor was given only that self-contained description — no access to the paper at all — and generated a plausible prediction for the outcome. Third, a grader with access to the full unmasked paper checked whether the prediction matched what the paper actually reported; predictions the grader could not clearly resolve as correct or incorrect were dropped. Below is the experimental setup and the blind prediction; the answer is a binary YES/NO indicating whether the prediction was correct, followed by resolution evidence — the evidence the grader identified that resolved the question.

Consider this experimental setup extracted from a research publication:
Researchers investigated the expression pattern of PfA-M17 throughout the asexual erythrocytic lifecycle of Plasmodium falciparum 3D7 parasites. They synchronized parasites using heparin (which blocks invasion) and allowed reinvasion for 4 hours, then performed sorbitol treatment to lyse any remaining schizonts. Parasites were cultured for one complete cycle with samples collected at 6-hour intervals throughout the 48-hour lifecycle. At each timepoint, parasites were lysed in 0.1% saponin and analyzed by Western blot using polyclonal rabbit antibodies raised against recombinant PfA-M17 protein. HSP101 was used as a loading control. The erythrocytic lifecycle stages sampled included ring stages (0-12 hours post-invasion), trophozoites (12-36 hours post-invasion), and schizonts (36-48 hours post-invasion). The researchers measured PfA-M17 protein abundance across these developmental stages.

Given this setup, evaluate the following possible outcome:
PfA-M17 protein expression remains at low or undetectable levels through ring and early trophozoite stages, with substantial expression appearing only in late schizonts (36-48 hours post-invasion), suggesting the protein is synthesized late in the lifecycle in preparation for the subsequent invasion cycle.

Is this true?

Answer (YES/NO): NO